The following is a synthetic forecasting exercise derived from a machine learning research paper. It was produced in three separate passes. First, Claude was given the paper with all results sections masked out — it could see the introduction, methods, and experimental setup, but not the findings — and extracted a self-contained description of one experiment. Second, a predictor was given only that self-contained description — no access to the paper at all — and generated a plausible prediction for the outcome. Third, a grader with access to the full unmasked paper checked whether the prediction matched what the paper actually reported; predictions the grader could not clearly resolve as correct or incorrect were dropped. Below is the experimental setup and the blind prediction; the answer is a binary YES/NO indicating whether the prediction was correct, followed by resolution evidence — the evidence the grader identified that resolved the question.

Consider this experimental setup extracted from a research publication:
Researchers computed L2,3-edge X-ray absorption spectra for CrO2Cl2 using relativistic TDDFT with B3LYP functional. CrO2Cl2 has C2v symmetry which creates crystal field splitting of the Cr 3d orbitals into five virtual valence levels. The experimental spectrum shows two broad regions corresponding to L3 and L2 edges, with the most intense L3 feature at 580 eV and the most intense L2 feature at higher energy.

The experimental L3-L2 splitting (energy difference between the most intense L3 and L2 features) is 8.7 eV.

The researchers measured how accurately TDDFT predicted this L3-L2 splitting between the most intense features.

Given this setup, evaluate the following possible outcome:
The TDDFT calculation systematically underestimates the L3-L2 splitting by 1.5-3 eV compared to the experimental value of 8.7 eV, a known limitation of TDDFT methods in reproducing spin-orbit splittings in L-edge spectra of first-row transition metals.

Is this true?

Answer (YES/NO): NO